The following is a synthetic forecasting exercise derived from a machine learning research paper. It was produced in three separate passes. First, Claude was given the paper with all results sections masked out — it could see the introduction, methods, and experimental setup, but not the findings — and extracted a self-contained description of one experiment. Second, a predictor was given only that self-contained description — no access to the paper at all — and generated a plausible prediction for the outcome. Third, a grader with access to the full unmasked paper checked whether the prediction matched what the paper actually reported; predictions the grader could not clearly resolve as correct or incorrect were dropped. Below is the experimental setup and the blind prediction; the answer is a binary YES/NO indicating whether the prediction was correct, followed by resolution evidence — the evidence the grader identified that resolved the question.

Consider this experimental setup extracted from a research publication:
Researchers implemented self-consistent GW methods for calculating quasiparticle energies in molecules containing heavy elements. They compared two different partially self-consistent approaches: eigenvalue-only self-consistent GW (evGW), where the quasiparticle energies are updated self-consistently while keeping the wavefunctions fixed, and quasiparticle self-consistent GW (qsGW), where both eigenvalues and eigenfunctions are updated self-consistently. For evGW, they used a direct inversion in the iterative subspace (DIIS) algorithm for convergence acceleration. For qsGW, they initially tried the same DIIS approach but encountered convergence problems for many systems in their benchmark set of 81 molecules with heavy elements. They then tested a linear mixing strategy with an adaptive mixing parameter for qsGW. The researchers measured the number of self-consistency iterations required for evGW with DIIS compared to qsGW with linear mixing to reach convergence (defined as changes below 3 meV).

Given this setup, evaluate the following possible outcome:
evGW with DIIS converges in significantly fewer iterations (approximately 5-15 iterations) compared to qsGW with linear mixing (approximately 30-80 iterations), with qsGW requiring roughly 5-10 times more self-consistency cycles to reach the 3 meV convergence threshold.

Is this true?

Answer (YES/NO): NO